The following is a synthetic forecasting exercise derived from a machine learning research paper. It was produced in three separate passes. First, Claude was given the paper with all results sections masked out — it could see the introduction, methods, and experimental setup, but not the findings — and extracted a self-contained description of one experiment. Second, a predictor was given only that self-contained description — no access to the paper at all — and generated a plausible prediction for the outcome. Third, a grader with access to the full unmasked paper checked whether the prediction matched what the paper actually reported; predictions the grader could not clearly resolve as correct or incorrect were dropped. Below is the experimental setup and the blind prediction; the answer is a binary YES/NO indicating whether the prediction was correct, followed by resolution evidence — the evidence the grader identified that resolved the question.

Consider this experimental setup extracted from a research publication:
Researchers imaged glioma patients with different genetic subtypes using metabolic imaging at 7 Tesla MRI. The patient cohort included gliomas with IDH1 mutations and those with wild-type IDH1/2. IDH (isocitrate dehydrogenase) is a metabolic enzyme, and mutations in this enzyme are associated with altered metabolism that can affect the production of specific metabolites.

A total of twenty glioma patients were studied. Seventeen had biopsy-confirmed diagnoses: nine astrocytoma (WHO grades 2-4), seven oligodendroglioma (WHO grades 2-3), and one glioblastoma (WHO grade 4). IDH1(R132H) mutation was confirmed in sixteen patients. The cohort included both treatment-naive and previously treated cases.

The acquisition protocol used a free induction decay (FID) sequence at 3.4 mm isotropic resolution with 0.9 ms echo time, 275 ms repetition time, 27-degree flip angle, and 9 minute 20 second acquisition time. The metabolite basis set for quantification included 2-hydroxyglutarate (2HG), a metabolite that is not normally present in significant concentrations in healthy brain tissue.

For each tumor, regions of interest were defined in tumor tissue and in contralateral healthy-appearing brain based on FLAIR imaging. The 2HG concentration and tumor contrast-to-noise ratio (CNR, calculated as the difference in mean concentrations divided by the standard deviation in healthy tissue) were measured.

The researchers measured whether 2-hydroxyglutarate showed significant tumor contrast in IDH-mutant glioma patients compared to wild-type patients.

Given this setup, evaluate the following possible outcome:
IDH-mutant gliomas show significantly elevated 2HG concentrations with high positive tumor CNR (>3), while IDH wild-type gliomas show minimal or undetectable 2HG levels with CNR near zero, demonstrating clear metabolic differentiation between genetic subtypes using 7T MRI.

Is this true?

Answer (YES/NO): NO